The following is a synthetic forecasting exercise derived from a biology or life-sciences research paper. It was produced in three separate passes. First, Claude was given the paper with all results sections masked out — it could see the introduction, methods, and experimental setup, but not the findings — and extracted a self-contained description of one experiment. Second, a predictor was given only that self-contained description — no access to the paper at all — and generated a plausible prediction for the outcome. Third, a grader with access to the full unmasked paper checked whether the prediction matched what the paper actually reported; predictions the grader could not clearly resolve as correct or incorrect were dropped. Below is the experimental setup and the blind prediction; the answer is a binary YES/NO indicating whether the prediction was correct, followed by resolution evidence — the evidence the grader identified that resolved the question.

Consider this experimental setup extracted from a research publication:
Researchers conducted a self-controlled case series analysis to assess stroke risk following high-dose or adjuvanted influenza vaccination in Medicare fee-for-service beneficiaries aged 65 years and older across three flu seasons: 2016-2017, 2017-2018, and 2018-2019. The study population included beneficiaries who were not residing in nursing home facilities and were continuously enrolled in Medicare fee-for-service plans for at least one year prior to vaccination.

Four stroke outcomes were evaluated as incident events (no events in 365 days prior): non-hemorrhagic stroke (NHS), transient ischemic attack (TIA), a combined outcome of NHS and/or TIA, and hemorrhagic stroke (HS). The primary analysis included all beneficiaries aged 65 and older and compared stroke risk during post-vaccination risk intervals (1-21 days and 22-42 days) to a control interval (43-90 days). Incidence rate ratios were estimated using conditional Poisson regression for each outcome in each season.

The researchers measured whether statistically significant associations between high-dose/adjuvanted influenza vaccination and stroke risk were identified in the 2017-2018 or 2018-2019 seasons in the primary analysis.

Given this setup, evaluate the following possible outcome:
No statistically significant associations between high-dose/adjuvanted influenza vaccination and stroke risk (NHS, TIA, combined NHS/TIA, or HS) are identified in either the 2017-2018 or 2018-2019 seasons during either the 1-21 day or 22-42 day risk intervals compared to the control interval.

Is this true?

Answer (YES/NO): YES